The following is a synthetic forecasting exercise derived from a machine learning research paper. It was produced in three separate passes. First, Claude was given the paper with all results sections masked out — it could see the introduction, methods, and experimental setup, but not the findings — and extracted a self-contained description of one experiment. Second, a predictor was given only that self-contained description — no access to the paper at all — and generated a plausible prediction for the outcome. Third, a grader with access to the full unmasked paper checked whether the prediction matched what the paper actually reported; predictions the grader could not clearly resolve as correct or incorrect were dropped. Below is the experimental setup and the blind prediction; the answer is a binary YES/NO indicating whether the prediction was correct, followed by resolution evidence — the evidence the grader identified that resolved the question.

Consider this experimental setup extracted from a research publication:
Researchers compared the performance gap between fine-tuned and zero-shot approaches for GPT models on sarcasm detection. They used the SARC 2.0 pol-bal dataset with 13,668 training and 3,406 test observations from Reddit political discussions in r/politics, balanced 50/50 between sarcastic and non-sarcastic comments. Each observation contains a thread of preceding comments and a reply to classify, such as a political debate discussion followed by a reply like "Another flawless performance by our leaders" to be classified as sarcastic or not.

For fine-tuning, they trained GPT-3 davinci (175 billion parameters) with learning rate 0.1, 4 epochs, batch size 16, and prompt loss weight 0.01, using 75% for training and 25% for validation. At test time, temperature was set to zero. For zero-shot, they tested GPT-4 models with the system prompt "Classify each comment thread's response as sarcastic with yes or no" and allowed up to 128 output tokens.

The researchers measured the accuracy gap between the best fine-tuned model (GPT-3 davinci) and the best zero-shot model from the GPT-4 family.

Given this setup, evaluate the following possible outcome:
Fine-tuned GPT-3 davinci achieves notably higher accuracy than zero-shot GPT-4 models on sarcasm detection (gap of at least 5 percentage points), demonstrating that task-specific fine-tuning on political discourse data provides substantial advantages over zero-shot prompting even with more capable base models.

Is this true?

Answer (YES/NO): YES